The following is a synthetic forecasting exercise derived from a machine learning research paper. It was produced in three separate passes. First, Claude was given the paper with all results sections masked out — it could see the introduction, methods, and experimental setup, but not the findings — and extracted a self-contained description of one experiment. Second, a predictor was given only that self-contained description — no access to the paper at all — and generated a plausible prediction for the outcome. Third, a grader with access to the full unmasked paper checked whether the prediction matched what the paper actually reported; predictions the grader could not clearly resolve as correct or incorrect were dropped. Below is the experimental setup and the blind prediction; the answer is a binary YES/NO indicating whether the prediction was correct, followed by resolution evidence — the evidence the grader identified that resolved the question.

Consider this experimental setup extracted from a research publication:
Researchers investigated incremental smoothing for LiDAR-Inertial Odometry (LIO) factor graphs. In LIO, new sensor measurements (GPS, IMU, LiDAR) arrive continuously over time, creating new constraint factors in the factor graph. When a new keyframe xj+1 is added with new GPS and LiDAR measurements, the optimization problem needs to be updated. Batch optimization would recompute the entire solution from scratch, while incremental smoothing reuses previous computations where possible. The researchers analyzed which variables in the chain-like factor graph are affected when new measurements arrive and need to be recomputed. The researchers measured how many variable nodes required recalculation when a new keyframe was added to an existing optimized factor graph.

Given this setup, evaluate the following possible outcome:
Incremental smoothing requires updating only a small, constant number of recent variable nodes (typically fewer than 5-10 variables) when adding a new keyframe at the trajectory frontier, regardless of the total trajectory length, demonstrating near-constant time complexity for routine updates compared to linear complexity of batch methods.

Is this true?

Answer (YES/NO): YES